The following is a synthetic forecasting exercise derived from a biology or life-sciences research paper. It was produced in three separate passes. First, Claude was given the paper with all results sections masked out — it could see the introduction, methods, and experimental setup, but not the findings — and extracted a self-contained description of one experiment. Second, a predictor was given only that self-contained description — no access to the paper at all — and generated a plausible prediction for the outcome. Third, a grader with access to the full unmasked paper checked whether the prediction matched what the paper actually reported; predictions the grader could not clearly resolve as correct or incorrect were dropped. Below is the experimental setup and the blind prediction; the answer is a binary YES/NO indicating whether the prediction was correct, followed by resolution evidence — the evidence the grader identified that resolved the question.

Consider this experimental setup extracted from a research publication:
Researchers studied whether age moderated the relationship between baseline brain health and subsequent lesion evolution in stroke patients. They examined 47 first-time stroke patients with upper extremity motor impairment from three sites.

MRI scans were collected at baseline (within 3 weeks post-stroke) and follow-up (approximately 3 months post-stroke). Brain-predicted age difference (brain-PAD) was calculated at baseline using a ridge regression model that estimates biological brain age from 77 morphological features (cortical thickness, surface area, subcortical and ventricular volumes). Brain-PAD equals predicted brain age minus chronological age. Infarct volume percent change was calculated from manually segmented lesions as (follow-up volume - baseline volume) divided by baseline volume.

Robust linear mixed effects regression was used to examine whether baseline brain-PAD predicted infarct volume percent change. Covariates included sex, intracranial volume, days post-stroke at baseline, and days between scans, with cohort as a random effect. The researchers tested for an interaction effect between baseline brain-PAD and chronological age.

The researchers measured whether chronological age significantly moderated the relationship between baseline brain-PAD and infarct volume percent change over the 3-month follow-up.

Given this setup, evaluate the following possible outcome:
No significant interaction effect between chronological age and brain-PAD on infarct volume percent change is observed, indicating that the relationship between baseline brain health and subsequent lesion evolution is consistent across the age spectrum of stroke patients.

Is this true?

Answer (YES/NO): NO